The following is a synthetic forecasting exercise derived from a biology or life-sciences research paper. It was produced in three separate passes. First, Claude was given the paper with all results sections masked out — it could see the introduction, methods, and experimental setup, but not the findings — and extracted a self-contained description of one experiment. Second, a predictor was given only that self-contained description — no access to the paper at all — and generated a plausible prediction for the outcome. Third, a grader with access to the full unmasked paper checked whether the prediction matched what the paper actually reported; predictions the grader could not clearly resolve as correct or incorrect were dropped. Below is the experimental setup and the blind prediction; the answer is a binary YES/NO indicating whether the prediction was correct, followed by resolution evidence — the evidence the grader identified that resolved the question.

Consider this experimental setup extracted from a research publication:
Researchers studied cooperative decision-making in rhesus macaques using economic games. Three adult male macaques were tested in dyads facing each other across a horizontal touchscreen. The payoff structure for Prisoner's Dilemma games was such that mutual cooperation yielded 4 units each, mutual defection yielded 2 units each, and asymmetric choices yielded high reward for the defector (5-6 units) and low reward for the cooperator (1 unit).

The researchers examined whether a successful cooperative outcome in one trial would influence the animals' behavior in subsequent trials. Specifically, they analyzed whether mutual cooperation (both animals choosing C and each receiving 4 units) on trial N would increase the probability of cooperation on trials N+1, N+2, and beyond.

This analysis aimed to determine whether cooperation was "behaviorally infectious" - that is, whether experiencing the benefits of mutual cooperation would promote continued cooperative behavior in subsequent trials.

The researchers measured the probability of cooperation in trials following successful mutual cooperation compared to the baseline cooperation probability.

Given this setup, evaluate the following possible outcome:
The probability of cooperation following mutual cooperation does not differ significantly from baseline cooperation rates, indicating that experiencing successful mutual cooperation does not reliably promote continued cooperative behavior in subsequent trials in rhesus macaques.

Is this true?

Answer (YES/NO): NO